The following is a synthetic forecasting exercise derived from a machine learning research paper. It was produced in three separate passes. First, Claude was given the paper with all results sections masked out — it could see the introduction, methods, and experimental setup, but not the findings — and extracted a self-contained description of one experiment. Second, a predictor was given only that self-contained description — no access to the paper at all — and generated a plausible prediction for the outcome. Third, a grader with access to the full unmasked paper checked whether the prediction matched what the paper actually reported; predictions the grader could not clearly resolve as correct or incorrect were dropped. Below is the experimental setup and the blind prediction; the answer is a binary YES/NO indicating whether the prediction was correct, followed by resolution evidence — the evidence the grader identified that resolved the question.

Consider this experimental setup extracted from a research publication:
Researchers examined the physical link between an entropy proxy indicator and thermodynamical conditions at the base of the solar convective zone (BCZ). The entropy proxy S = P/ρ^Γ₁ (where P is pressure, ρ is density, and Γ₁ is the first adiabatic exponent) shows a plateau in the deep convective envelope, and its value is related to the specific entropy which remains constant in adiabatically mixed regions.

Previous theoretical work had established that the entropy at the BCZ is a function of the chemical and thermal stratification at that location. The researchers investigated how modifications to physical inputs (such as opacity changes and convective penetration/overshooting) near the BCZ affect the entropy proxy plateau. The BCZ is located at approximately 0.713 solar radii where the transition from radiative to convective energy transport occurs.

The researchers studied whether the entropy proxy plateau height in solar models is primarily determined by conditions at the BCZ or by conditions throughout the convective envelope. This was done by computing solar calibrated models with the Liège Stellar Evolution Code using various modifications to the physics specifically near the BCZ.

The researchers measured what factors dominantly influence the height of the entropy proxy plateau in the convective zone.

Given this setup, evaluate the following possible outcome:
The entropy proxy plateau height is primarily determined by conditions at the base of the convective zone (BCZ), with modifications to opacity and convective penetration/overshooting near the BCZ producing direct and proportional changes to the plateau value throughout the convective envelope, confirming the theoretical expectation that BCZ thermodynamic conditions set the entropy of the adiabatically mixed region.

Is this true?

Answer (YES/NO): NO